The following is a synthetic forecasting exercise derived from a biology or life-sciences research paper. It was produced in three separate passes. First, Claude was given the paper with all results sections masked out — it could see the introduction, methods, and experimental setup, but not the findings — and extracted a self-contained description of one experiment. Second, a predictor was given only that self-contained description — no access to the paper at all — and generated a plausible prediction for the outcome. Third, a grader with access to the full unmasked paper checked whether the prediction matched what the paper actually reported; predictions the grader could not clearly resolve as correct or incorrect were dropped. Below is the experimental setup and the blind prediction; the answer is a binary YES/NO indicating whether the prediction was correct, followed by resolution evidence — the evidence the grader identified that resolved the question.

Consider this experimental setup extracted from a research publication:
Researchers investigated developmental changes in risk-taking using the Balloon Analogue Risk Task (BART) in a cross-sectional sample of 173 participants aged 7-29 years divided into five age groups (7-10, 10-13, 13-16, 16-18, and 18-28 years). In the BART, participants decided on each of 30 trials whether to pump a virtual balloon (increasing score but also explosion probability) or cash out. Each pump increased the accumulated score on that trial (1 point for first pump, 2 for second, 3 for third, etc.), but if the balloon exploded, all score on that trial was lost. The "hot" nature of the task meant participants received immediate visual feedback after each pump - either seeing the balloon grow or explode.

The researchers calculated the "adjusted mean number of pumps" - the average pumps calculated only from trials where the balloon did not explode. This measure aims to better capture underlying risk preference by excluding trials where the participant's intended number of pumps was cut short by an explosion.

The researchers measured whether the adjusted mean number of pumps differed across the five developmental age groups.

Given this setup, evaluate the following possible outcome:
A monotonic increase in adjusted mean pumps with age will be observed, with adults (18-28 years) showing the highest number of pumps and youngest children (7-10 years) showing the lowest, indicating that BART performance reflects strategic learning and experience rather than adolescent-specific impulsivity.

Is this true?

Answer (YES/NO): NO